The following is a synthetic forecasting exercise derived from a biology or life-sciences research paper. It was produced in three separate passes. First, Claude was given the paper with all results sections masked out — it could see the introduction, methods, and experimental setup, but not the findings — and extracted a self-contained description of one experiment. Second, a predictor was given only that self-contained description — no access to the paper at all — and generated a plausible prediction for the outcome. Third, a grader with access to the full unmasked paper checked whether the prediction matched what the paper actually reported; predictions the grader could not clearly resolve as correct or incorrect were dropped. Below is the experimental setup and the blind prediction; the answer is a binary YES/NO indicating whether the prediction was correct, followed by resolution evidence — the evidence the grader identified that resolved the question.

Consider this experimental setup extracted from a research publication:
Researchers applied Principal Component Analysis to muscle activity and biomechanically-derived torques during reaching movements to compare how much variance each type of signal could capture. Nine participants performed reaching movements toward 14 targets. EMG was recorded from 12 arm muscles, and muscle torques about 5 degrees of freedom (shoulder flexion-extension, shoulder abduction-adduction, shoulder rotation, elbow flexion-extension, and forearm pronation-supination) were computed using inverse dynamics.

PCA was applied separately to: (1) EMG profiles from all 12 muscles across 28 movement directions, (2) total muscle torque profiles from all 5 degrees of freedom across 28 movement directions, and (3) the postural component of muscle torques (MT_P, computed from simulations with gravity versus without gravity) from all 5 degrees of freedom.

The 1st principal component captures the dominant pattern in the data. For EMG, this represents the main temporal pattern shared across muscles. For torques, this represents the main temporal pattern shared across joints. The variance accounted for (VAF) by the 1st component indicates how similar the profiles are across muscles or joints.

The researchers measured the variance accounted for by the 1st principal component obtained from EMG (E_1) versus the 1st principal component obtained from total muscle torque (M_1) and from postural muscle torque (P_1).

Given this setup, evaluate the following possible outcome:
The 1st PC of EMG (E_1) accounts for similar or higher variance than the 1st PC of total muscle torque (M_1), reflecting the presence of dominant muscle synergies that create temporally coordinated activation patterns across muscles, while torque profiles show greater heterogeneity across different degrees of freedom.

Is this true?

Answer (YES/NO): NO